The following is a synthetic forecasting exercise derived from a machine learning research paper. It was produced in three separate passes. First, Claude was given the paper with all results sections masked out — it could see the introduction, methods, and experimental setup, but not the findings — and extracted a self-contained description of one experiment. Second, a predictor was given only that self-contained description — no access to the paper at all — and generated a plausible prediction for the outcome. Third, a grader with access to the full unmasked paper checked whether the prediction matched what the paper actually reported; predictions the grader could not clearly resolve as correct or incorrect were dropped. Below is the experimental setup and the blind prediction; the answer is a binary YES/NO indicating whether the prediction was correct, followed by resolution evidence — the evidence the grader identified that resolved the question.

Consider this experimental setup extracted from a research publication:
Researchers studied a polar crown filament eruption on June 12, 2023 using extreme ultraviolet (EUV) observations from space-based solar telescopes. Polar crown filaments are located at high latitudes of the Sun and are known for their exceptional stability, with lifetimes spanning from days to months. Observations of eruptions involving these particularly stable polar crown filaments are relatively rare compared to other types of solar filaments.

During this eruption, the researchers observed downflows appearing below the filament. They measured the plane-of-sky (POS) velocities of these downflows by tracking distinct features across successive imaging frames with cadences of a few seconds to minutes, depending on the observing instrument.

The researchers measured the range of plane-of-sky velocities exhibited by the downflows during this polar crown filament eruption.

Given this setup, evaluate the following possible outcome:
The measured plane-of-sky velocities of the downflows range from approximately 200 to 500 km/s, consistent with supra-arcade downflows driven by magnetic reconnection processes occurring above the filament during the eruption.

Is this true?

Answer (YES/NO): NO